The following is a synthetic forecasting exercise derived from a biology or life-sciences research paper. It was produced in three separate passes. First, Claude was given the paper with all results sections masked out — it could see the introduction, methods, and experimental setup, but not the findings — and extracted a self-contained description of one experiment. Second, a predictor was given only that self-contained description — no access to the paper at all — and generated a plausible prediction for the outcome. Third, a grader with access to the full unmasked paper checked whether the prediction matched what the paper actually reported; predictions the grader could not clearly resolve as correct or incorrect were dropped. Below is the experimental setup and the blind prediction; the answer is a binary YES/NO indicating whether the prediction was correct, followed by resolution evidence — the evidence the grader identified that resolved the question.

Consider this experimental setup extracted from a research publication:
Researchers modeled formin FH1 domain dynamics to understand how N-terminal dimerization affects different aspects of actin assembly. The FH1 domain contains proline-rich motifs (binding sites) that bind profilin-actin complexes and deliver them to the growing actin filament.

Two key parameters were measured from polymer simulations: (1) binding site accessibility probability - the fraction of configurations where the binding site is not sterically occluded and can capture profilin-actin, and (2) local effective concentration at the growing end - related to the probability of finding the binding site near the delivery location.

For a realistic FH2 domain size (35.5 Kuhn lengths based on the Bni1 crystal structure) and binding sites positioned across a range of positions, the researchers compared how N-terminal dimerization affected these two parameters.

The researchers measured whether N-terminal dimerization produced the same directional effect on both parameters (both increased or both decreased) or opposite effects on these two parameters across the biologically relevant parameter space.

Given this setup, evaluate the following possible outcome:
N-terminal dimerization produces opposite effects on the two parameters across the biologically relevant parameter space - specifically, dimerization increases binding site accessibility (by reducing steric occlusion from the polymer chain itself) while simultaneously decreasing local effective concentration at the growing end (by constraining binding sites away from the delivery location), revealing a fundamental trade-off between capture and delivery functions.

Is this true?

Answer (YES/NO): NO